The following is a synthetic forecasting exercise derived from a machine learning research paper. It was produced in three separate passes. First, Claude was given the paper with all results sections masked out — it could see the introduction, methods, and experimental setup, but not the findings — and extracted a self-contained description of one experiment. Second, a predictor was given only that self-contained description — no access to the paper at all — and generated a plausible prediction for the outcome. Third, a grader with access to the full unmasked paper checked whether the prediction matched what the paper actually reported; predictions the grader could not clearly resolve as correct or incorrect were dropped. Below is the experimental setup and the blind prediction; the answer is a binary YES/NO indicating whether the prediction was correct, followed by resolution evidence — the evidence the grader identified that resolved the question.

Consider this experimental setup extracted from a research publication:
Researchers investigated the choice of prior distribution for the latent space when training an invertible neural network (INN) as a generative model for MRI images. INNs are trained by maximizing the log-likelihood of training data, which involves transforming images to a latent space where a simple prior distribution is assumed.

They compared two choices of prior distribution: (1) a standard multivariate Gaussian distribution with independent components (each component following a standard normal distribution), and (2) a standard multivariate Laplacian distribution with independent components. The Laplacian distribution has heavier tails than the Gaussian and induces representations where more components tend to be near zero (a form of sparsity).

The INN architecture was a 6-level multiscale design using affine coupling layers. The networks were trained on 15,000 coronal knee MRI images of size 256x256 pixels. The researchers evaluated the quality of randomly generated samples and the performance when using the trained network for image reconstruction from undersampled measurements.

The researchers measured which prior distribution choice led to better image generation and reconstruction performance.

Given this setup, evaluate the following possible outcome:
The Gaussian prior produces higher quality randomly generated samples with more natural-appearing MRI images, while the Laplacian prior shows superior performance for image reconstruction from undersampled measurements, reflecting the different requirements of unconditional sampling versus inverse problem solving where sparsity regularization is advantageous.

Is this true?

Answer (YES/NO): NO